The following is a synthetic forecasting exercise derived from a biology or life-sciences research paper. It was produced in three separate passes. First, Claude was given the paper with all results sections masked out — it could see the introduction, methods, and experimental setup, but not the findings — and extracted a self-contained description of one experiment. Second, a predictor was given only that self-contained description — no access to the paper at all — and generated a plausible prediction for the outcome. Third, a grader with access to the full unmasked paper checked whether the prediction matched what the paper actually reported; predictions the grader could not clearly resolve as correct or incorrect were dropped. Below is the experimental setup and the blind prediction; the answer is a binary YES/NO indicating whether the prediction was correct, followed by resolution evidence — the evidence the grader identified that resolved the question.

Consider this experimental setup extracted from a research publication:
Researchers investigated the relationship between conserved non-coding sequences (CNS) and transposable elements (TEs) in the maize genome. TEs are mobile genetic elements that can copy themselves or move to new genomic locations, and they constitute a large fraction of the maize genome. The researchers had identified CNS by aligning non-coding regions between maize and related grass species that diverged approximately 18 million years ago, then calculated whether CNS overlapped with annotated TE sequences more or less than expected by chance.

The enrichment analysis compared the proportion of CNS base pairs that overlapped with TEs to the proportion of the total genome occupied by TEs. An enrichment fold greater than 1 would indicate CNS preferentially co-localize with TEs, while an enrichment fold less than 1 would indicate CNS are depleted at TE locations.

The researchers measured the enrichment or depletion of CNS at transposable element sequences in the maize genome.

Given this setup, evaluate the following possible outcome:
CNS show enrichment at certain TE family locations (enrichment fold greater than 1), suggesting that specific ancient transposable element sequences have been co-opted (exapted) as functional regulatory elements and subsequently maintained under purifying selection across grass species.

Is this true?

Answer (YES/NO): YES